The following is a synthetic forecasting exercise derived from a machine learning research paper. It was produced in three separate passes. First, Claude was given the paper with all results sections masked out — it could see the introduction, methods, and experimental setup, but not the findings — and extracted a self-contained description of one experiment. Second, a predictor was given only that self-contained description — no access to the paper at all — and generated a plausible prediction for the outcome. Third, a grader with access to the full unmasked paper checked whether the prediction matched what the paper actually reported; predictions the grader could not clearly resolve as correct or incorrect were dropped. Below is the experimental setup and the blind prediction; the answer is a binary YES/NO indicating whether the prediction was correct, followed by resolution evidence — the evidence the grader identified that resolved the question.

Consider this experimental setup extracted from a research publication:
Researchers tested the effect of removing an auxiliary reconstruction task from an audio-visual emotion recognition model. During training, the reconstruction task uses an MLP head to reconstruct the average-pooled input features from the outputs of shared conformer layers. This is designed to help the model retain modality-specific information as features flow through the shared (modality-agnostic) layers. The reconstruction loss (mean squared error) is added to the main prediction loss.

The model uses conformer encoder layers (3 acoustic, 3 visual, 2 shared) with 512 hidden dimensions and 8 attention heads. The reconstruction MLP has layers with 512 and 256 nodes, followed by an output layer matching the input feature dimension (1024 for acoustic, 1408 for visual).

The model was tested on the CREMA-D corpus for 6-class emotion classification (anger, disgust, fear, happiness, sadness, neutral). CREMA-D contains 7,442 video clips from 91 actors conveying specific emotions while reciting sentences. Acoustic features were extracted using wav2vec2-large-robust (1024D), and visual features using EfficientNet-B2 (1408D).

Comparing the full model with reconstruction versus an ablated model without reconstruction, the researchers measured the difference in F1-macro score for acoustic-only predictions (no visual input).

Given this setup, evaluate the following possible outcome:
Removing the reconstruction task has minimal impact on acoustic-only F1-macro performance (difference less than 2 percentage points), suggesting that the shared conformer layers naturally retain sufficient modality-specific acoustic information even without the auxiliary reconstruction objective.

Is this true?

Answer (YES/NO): NO